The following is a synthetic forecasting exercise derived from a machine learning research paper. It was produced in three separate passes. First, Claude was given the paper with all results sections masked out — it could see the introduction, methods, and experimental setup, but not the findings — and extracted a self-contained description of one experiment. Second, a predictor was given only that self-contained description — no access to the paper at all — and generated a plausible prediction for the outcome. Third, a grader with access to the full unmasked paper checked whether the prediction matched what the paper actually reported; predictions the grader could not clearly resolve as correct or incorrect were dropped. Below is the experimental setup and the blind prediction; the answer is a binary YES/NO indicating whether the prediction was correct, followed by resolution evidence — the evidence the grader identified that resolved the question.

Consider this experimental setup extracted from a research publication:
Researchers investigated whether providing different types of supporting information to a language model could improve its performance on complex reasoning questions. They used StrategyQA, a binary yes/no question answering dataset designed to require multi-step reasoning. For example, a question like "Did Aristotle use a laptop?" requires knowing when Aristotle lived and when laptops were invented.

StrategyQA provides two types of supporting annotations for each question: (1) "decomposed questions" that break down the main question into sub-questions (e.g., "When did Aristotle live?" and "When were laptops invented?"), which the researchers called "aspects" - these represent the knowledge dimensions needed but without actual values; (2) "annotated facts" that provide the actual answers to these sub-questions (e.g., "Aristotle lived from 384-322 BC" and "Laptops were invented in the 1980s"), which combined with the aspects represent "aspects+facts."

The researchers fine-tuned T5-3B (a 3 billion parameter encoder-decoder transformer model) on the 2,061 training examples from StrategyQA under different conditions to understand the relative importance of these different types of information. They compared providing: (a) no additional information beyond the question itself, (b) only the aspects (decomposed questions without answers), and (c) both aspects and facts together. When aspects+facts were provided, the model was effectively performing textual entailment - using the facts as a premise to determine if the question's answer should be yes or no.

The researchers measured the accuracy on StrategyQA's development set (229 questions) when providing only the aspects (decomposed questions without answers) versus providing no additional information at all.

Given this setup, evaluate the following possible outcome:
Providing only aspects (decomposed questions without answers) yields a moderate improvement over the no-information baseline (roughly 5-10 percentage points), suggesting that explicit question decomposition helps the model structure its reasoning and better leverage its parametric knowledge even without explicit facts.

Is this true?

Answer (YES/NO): YES